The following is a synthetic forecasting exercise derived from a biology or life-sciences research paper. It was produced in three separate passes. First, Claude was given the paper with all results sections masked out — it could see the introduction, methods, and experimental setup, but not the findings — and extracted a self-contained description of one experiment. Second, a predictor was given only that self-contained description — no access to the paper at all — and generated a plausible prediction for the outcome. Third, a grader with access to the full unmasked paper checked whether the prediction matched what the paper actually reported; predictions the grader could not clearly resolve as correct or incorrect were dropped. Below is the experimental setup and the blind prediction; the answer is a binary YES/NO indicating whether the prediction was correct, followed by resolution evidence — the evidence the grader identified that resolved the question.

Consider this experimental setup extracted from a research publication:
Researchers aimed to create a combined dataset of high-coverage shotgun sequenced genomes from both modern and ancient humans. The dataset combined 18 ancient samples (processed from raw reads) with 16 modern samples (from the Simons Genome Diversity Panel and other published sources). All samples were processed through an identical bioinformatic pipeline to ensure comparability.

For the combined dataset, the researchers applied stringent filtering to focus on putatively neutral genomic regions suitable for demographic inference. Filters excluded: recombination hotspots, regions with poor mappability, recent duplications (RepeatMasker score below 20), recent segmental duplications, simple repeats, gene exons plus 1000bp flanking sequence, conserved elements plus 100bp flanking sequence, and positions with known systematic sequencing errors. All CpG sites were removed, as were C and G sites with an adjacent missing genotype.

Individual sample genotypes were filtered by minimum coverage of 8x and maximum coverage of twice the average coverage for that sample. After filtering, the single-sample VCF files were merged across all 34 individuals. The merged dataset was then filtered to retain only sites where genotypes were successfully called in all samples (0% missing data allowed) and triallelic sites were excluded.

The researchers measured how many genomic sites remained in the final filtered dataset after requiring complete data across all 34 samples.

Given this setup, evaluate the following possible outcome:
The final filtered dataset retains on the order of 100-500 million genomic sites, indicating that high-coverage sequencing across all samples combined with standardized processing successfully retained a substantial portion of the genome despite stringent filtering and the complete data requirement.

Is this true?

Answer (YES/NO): NO